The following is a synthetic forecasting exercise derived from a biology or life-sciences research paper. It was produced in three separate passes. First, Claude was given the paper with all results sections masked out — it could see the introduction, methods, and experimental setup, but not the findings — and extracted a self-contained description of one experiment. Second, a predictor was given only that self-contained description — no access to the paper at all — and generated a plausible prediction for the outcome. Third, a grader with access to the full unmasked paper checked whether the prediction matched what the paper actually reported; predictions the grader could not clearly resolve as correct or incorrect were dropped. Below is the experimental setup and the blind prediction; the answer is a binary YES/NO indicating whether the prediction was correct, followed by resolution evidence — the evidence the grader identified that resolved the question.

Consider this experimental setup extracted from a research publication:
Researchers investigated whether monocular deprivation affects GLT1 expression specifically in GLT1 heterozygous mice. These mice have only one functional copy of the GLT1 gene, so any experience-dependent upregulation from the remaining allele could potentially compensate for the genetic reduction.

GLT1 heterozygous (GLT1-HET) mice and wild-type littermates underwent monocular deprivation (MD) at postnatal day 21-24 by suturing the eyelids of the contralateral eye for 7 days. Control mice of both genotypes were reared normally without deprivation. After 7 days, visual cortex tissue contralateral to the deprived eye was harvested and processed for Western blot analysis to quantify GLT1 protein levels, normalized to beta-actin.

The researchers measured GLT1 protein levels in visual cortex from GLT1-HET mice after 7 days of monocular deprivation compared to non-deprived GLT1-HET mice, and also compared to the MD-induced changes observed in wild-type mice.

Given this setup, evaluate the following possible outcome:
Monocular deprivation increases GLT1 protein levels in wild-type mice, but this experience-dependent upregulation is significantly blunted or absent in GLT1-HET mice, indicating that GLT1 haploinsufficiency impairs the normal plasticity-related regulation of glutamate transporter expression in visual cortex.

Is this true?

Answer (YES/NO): NO